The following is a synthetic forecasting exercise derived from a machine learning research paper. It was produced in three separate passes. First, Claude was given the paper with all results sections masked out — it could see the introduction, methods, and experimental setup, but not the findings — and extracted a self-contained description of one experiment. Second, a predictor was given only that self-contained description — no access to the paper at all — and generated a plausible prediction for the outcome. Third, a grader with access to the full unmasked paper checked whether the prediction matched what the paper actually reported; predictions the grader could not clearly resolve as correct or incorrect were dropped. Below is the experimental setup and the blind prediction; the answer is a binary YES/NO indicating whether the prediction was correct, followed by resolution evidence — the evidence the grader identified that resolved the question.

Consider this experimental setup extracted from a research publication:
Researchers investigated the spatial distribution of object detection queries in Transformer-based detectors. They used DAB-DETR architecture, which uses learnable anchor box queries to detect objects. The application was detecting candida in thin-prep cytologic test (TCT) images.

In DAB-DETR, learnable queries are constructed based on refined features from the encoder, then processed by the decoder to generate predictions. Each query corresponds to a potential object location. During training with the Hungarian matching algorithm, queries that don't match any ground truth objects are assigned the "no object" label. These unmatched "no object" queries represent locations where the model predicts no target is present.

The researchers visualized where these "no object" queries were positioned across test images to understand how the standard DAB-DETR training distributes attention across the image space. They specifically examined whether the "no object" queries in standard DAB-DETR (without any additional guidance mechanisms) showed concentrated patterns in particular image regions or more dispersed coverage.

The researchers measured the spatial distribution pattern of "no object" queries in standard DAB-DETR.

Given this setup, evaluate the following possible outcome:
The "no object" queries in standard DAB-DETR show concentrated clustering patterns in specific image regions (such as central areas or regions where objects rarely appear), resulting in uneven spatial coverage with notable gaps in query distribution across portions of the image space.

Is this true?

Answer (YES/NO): NO